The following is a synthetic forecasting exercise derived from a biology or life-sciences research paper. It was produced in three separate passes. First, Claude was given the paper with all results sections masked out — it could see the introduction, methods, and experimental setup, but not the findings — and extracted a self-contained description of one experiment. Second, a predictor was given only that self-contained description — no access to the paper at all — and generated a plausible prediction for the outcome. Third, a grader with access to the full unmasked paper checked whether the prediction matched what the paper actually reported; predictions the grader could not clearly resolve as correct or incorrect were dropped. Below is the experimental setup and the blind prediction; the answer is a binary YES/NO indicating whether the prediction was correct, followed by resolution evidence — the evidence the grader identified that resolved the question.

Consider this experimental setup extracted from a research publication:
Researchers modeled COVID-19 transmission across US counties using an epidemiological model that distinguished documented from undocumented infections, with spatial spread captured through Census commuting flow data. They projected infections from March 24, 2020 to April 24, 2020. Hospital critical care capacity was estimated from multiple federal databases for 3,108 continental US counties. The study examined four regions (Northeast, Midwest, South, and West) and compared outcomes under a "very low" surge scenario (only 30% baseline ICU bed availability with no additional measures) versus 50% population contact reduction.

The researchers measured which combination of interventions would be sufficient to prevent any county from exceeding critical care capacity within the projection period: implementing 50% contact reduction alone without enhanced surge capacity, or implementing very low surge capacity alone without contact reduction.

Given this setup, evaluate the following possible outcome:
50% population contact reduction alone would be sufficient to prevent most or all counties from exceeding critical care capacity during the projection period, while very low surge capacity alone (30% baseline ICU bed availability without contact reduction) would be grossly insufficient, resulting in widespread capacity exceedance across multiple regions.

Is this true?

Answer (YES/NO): NO